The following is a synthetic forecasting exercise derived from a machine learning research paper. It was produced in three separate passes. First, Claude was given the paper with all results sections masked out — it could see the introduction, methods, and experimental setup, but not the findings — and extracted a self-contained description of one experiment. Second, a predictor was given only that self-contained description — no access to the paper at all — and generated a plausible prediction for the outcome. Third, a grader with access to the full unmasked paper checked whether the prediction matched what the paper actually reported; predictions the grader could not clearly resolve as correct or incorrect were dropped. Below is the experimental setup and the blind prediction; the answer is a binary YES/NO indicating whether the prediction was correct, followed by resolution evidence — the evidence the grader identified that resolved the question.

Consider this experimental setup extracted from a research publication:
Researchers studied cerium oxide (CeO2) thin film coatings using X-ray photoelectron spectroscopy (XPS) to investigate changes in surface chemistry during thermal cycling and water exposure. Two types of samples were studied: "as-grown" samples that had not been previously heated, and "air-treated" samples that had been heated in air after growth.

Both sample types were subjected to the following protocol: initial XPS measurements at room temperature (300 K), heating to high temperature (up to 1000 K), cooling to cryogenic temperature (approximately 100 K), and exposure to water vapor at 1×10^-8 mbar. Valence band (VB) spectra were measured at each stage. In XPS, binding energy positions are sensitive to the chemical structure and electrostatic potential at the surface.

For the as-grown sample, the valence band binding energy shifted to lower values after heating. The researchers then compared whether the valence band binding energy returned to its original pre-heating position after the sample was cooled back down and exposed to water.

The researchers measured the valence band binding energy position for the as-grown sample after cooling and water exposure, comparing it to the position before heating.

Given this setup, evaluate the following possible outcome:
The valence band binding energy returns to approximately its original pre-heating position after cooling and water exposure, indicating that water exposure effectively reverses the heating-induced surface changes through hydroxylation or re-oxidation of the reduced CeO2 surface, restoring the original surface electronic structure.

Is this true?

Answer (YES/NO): NO